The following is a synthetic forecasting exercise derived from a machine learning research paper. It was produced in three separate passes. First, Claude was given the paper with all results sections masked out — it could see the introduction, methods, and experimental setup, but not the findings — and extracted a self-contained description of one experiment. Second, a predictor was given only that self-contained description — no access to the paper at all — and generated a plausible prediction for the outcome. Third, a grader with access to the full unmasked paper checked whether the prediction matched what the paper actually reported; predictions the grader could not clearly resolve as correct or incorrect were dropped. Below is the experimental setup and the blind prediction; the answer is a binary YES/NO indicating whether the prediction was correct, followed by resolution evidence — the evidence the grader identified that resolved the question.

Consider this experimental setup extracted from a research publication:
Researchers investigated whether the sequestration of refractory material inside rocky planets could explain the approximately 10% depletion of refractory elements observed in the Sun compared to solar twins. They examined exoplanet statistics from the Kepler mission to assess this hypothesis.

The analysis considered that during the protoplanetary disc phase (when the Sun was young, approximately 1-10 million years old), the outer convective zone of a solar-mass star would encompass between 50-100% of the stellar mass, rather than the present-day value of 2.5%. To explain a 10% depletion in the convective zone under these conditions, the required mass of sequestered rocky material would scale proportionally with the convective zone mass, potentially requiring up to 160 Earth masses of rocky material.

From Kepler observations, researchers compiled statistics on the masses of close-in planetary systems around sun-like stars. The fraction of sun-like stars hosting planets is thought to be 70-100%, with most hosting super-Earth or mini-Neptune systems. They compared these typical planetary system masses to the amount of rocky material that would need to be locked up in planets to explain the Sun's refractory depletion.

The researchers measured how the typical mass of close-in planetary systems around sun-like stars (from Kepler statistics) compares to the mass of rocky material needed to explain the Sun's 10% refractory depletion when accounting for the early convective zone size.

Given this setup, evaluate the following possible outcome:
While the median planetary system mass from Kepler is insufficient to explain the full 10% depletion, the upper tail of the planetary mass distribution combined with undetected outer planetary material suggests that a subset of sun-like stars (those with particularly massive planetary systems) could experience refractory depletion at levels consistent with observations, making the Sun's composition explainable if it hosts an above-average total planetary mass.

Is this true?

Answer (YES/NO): NO